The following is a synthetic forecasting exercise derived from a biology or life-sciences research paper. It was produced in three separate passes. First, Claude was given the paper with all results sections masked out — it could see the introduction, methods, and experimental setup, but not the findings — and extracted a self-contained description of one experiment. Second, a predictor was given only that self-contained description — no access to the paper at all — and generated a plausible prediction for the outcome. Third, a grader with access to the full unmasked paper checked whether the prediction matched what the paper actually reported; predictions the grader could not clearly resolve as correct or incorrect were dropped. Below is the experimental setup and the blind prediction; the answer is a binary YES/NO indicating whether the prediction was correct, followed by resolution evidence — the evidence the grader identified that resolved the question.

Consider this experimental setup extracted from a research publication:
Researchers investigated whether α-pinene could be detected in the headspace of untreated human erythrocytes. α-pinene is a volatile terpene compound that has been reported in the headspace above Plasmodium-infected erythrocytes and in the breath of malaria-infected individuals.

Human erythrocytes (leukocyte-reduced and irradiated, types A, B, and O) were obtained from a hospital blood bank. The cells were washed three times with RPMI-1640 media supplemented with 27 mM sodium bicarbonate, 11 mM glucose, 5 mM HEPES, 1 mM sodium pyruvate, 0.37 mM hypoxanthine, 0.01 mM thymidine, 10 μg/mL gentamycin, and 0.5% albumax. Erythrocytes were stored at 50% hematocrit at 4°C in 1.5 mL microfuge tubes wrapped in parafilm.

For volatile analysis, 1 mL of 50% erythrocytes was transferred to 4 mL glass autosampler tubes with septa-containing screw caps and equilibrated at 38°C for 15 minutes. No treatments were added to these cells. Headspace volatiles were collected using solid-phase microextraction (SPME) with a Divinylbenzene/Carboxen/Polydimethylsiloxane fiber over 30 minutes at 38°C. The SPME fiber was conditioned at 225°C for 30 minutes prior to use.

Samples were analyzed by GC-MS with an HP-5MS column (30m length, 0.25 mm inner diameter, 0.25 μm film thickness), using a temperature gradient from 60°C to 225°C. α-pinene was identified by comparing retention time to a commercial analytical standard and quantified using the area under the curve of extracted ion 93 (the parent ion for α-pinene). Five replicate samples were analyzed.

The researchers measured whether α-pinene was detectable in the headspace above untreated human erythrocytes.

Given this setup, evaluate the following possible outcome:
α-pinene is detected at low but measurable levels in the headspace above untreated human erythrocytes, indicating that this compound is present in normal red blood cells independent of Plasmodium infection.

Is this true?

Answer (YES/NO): YES